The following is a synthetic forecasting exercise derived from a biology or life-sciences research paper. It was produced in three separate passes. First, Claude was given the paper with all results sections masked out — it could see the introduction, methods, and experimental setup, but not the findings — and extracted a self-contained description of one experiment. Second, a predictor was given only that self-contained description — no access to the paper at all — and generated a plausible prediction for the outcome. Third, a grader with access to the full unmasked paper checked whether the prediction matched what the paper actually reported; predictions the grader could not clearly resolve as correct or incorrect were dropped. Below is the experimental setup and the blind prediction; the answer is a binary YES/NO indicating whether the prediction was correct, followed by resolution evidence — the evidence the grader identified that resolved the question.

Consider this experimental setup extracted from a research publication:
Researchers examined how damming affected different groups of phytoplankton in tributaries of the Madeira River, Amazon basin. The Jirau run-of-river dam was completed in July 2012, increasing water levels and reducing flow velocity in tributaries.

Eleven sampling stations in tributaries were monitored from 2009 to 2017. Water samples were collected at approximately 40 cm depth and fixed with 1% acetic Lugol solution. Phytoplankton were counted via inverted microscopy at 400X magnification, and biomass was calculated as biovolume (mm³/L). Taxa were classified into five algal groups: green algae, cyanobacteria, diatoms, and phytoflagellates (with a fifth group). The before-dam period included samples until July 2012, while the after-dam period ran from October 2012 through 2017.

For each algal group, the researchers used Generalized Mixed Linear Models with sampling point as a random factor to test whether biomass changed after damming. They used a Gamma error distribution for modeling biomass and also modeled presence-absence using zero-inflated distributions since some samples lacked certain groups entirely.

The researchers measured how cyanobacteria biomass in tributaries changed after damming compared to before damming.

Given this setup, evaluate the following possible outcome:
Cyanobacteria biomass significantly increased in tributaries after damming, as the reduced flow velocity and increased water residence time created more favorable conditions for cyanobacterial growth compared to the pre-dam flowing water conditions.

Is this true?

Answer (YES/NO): NO